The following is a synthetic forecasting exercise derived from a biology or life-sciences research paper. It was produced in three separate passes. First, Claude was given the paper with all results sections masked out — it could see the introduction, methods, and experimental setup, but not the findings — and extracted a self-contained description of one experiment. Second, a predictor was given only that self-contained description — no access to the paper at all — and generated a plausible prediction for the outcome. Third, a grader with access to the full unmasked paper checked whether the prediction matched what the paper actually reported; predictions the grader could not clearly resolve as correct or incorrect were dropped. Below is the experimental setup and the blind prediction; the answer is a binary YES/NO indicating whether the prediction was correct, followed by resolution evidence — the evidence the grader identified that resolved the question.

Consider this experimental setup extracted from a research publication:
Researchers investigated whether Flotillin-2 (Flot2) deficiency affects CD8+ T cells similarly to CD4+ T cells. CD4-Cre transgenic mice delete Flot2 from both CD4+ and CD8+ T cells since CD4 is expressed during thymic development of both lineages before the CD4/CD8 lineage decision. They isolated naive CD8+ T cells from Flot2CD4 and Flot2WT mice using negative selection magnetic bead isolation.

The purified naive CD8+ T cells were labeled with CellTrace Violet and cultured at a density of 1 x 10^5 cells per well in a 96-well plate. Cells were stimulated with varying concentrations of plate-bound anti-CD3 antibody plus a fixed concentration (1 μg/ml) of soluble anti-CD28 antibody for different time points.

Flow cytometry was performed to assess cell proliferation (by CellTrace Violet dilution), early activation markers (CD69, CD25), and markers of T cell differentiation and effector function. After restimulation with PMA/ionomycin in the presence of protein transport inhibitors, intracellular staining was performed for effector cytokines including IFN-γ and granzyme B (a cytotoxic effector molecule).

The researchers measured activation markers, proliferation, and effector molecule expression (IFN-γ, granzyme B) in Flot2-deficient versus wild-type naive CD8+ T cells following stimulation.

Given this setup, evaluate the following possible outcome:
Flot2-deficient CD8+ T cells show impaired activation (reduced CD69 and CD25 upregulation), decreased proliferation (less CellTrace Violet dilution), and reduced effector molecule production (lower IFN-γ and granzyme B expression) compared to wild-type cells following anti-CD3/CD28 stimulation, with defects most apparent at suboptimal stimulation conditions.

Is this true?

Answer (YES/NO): NO